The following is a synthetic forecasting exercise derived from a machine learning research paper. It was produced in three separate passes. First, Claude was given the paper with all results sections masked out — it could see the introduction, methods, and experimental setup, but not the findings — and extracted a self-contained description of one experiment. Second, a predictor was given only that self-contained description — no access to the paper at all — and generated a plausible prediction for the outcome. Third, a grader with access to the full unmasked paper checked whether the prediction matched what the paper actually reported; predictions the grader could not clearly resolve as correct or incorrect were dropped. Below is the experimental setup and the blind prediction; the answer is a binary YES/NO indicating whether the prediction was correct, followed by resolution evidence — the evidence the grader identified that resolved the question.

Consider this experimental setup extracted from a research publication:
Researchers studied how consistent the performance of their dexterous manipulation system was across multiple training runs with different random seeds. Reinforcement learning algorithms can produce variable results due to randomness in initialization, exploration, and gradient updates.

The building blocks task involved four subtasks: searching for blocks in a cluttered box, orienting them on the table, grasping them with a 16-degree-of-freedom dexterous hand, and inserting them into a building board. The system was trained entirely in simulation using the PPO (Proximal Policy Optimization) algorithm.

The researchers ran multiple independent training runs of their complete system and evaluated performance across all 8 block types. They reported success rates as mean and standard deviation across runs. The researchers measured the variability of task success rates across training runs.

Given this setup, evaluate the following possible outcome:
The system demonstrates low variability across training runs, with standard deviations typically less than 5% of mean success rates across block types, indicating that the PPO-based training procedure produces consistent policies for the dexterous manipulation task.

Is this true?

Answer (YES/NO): NO